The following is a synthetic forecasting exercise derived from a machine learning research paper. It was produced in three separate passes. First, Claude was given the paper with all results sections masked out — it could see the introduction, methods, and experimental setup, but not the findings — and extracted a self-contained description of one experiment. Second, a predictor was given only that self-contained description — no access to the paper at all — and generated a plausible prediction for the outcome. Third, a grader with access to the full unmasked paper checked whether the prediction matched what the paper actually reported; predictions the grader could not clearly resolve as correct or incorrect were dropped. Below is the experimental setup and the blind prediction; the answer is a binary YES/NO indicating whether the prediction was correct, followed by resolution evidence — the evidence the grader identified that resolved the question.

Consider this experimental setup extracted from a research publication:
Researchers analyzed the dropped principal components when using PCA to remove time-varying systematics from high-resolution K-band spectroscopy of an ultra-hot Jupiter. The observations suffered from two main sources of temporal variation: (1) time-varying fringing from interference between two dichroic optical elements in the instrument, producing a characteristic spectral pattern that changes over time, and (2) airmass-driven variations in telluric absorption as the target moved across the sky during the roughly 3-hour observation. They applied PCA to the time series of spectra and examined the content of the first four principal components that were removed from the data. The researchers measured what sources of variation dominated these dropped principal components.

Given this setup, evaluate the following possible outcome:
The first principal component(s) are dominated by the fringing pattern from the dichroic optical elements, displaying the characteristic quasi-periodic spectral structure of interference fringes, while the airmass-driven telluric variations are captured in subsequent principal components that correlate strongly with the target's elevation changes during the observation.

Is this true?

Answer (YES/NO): NO